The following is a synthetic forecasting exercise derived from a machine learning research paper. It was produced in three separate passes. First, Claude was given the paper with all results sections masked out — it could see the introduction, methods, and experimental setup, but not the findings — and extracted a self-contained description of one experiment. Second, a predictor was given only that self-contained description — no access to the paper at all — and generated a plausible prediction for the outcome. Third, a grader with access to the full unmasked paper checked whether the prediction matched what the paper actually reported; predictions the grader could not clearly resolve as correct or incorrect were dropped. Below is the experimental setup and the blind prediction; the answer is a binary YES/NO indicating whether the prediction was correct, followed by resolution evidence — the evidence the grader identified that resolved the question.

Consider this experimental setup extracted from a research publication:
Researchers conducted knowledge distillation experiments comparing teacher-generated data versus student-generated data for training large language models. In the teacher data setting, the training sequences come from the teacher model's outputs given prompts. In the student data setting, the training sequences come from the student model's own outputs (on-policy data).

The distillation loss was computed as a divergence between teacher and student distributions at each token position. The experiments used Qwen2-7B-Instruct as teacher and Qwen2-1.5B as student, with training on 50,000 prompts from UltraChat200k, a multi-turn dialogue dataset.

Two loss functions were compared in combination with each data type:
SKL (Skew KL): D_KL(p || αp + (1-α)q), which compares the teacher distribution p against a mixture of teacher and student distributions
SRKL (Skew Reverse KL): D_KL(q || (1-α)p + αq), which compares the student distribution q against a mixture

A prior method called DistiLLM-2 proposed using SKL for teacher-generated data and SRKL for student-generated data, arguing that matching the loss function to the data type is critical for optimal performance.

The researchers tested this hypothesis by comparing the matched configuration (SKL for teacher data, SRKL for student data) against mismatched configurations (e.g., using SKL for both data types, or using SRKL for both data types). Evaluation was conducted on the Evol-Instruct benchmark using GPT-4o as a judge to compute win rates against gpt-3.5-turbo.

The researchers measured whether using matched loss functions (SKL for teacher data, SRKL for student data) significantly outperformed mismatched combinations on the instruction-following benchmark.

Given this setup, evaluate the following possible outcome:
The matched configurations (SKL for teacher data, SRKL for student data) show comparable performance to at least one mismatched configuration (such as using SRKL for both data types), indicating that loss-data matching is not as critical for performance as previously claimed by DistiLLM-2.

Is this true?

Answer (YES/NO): YES